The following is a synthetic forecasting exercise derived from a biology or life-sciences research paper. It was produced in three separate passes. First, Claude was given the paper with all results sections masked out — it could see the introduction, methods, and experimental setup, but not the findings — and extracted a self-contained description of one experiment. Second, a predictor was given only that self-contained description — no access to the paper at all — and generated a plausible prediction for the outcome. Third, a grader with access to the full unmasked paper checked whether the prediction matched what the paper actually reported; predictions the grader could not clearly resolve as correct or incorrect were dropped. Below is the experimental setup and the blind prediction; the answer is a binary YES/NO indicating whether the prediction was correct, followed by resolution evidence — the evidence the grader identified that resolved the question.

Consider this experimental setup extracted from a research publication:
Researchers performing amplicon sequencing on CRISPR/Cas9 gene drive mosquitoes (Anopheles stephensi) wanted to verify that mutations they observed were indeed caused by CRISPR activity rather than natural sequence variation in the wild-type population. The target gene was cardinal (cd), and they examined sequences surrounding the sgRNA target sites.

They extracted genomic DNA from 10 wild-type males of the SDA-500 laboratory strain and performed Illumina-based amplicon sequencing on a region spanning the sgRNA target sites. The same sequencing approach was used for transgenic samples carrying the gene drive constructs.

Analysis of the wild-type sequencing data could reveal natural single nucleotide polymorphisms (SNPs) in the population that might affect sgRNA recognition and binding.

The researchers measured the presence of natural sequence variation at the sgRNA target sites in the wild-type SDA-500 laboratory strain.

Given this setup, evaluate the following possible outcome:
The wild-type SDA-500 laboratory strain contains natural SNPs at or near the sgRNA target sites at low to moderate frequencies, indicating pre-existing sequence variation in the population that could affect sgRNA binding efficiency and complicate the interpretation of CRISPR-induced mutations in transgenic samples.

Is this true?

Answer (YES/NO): YES